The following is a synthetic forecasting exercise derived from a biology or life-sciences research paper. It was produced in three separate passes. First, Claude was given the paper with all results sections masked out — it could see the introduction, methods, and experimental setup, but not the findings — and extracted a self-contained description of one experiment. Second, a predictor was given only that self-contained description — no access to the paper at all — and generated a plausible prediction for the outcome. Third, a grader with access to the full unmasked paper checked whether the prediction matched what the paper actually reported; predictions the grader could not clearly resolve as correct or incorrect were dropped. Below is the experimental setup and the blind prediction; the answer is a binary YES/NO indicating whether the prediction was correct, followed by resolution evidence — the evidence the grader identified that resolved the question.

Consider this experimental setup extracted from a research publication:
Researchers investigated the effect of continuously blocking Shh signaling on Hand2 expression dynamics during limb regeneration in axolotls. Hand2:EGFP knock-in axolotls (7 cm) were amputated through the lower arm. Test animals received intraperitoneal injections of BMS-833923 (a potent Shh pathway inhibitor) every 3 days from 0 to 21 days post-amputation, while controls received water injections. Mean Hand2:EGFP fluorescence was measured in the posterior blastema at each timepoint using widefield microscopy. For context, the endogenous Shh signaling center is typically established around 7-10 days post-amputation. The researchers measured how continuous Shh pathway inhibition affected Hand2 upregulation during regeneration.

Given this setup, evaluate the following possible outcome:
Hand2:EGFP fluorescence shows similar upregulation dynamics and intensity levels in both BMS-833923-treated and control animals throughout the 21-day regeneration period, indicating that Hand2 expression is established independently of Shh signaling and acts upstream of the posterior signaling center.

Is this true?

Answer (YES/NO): NO